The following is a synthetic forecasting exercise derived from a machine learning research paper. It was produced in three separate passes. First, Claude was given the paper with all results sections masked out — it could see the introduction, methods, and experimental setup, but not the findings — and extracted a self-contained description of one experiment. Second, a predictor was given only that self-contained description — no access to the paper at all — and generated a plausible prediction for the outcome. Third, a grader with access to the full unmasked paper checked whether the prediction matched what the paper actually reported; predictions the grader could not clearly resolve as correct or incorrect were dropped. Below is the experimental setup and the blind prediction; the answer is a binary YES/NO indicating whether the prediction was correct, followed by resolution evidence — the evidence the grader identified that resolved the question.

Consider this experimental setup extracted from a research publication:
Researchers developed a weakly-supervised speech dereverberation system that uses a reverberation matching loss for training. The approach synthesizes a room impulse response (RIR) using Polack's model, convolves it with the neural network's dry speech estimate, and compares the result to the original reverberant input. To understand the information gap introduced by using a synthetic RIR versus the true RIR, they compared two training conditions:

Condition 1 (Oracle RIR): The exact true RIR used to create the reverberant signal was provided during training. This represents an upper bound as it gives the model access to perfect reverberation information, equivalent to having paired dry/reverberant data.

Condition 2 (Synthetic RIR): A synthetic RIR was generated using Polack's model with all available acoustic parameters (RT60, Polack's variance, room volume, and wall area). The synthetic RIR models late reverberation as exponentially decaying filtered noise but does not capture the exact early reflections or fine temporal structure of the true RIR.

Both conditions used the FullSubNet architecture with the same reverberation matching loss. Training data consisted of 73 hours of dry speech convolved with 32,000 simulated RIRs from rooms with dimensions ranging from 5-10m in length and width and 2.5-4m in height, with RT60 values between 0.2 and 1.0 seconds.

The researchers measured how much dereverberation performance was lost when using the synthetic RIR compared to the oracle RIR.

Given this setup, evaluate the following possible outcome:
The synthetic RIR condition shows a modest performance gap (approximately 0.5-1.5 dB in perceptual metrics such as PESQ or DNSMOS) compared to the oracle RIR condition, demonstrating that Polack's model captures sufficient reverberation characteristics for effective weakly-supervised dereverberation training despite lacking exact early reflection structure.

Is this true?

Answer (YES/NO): NO